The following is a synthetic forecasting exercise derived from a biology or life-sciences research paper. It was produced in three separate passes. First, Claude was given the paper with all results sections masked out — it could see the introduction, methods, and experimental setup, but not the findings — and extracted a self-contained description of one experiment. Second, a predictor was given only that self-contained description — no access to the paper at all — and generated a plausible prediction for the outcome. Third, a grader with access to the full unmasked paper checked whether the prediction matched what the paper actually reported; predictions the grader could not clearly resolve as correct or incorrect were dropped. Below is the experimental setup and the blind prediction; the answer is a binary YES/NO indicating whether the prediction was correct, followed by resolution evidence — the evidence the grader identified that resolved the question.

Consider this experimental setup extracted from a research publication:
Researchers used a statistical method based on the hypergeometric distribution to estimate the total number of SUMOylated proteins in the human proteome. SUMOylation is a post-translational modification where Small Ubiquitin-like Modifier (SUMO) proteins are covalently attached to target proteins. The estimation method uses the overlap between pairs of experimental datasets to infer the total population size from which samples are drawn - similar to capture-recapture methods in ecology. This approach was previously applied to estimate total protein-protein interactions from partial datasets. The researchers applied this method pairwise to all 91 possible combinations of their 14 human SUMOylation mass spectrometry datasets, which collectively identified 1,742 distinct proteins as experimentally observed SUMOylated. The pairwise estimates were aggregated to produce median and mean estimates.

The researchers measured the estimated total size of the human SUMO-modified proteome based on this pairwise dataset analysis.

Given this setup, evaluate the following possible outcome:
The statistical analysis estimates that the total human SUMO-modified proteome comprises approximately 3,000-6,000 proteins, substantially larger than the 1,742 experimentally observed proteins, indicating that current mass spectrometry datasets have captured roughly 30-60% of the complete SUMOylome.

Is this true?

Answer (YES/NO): NO